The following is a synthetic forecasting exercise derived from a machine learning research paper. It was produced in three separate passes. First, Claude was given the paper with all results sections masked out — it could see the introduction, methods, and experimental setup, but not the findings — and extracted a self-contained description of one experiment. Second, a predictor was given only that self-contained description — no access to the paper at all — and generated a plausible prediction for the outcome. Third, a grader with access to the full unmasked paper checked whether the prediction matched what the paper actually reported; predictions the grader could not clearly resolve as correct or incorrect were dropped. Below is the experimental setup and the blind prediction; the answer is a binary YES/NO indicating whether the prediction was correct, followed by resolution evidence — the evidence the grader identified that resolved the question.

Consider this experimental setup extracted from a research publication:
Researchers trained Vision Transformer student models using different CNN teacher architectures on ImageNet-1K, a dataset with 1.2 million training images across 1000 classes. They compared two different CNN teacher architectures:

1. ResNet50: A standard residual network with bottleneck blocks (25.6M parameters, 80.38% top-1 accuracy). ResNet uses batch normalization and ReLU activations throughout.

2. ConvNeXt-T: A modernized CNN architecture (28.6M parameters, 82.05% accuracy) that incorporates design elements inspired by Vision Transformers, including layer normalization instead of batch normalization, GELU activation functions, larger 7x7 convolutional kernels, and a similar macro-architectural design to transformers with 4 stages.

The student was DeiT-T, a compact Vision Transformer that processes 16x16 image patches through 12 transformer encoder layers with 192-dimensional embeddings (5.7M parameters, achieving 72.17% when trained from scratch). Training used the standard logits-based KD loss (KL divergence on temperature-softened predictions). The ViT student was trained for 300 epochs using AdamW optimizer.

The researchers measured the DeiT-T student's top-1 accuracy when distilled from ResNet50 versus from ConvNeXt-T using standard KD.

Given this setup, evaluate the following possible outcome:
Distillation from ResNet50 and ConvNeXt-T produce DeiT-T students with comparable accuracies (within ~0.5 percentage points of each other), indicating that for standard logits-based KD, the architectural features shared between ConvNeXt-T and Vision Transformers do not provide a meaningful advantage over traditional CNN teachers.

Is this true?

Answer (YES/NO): NO